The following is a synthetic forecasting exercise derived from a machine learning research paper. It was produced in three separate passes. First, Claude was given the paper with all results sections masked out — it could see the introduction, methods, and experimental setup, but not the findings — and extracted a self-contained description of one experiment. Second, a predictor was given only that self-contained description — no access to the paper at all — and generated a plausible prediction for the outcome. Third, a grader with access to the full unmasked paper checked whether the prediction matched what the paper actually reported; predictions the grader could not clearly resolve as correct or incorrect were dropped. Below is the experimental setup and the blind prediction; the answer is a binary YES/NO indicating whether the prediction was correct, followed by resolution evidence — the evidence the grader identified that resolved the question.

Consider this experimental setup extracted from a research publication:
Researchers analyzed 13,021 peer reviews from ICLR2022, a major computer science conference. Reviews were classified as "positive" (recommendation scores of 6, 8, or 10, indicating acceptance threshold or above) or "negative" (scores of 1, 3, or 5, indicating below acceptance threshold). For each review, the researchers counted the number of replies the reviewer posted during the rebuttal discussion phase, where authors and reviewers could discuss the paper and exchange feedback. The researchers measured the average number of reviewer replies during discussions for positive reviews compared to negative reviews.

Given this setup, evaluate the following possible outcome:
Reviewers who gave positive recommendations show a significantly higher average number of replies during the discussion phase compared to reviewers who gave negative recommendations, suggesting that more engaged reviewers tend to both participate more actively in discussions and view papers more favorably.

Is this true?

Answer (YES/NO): YES